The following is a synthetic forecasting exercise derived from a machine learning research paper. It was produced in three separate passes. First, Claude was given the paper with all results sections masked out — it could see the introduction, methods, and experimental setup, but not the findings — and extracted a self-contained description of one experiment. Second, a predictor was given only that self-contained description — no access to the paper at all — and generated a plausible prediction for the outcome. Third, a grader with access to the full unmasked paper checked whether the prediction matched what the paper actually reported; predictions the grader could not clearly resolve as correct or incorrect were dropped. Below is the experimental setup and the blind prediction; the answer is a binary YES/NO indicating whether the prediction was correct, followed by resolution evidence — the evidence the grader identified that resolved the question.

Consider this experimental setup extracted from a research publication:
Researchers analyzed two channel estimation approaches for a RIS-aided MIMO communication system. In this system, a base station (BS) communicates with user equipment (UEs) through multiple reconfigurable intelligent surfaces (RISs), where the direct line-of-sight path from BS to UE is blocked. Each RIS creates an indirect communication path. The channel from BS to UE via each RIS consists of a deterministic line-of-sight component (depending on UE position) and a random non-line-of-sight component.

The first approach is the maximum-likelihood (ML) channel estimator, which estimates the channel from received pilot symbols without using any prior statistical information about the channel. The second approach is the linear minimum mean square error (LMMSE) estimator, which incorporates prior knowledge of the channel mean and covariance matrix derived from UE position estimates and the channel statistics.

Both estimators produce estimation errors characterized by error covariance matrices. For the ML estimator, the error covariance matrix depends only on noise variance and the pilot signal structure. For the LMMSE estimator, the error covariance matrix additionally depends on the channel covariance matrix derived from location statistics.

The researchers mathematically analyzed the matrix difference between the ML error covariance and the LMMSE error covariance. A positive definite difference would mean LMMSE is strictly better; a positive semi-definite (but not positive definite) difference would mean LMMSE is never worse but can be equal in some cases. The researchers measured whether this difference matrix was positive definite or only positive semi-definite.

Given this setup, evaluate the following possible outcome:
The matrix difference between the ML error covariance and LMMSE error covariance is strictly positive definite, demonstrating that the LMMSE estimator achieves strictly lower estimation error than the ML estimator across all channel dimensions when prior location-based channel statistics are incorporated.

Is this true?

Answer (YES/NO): YES